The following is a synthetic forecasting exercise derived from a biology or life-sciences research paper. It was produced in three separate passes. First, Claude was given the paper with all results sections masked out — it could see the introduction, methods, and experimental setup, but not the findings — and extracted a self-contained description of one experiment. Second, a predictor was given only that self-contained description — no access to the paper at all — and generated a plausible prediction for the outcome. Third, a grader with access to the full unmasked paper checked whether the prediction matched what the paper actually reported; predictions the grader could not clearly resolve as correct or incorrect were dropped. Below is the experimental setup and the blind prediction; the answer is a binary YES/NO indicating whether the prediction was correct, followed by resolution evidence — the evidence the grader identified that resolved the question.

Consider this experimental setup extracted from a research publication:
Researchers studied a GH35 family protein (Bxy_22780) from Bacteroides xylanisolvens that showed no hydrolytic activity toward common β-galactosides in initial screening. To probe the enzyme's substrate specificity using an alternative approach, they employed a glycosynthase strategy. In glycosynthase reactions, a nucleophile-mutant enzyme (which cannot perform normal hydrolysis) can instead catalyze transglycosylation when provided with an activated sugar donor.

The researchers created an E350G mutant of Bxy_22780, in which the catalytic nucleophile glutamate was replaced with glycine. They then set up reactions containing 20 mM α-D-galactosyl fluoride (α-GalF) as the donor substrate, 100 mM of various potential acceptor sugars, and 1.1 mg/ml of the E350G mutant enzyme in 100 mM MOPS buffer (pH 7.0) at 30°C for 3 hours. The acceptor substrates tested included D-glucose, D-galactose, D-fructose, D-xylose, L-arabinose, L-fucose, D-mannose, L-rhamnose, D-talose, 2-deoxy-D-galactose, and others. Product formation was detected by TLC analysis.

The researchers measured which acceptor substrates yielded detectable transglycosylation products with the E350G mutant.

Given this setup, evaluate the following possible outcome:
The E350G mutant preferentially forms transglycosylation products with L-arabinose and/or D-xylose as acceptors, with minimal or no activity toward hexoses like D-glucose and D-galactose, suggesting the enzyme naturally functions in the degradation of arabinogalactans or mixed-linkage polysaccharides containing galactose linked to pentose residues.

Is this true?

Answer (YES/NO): NO